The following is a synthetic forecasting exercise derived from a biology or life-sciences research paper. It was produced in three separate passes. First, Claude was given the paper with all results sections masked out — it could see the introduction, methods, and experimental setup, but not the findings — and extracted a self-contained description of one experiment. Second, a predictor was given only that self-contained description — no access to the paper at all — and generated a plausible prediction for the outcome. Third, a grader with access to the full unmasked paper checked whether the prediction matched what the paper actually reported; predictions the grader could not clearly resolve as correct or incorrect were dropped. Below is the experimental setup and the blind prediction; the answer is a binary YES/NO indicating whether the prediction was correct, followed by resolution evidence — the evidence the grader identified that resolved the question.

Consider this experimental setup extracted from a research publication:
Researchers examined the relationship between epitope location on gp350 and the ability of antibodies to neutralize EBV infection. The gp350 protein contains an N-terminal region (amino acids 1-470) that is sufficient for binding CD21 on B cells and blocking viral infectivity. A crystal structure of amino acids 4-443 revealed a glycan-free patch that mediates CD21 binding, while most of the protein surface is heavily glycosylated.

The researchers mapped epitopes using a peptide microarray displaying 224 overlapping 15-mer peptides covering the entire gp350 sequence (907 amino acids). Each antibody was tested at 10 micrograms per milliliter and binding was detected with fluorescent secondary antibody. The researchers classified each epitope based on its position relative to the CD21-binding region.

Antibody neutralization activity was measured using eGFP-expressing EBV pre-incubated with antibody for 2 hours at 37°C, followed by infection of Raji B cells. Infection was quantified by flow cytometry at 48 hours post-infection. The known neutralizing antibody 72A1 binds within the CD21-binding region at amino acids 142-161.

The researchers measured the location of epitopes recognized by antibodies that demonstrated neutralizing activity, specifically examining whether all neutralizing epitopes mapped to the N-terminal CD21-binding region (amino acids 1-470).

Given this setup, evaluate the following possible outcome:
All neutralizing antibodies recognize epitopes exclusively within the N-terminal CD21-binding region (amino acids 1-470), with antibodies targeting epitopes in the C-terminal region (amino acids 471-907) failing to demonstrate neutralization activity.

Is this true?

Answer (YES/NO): NO